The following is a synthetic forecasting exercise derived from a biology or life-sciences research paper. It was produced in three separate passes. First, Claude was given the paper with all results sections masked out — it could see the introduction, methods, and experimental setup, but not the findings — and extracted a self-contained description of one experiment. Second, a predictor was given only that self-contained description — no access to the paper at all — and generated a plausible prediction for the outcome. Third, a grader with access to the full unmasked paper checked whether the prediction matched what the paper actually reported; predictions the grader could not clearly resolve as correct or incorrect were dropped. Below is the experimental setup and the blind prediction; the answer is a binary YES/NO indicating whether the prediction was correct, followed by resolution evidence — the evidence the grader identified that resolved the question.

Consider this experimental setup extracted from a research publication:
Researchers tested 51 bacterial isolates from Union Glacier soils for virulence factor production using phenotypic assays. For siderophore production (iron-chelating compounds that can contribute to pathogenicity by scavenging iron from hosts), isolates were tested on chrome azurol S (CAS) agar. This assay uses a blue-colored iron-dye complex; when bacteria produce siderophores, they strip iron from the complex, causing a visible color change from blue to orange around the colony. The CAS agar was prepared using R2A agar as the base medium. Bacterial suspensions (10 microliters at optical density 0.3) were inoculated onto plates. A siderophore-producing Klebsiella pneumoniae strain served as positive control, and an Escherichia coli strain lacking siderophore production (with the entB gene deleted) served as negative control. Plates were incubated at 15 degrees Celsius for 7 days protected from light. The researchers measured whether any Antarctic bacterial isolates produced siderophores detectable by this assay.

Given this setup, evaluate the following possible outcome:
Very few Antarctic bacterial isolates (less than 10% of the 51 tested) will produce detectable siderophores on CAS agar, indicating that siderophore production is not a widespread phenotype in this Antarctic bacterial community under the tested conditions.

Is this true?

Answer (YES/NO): NO